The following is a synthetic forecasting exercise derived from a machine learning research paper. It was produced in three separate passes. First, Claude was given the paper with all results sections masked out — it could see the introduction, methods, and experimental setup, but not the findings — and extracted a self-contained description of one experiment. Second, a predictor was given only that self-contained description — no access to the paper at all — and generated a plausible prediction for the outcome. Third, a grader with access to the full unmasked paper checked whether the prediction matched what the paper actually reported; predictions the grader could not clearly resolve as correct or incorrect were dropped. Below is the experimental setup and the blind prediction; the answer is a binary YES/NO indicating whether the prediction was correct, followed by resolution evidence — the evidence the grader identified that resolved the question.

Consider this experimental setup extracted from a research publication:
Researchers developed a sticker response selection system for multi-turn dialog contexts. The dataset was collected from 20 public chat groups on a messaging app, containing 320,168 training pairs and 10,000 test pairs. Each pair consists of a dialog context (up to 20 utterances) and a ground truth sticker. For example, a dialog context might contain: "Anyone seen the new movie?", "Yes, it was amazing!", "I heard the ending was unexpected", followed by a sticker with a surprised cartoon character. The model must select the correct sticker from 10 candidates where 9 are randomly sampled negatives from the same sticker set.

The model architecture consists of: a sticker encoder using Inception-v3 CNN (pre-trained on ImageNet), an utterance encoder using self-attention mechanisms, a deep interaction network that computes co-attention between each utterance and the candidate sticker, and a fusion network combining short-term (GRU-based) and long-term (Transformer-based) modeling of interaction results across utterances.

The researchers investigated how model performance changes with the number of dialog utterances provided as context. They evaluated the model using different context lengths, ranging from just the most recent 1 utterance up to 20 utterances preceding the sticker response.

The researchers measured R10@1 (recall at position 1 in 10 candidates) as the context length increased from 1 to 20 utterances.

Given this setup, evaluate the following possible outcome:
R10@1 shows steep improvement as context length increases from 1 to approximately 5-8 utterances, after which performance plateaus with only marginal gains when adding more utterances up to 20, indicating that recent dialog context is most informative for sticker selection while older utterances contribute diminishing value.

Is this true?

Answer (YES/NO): NO